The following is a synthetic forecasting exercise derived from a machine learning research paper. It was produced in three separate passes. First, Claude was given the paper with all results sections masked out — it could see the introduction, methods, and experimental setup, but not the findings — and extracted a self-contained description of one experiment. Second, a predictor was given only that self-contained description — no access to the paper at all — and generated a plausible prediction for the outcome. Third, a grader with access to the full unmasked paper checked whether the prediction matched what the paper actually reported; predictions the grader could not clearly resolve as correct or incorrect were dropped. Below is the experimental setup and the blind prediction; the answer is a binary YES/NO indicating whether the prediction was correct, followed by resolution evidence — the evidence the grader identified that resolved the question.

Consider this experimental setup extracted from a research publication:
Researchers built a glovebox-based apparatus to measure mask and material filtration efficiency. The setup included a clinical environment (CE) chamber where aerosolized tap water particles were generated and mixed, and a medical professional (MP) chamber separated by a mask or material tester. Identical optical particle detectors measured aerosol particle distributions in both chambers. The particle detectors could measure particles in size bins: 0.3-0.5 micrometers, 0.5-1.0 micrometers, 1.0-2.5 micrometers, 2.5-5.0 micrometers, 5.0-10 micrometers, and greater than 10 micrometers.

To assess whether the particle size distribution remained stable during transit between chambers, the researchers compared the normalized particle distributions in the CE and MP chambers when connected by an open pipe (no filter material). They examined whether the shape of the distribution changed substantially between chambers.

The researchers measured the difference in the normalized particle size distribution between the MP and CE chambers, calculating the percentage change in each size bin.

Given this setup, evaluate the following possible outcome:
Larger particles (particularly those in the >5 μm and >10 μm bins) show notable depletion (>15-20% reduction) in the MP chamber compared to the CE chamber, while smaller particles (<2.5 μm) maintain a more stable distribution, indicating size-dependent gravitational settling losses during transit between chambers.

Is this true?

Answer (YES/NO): NO